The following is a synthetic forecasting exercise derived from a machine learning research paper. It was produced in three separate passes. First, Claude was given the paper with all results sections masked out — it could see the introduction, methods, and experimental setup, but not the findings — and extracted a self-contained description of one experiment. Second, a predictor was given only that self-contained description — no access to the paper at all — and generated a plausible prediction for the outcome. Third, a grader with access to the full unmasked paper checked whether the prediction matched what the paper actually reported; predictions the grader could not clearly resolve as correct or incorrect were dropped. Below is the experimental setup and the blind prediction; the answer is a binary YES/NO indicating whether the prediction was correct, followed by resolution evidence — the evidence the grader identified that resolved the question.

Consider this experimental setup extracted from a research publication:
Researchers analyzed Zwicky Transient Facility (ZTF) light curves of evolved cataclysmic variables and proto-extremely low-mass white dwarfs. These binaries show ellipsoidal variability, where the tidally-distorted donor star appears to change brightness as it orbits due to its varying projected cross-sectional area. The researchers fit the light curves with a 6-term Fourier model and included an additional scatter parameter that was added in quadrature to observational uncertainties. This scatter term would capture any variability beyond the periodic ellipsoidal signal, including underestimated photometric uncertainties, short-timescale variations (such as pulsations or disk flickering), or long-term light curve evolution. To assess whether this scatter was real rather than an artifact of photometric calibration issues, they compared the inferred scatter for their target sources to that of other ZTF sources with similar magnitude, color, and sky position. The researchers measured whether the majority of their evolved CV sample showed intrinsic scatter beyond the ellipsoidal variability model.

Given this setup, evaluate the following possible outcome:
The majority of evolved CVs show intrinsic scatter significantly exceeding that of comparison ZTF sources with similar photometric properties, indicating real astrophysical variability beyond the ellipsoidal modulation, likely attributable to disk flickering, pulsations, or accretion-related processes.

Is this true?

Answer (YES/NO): YES